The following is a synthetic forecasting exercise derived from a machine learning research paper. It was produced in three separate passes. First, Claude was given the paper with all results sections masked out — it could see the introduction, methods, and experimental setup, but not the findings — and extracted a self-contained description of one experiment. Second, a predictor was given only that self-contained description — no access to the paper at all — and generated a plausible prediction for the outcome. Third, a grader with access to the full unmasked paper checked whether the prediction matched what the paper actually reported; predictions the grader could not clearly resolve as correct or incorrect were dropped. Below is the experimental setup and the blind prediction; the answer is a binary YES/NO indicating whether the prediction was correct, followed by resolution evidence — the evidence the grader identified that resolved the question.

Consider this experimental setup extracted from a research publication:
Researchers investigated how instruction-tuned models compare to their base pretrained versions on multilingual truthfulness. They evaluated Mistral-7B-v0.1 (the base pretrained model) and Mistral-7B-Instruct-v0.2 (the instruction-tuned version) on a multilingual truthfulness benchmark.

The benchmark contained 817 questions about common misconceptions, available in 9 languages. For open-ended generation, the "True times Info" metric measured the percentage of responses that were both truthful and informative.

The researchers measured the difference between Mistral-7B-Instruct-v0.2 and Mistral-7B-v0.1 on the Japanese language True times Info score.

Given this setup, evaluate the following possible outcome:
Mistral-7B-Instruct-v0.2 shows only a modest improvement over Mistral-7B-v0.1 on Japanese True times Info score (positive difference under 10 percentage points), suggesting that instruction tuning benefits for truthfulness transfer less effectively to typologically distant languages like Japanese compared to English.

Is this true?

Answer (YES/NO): YES